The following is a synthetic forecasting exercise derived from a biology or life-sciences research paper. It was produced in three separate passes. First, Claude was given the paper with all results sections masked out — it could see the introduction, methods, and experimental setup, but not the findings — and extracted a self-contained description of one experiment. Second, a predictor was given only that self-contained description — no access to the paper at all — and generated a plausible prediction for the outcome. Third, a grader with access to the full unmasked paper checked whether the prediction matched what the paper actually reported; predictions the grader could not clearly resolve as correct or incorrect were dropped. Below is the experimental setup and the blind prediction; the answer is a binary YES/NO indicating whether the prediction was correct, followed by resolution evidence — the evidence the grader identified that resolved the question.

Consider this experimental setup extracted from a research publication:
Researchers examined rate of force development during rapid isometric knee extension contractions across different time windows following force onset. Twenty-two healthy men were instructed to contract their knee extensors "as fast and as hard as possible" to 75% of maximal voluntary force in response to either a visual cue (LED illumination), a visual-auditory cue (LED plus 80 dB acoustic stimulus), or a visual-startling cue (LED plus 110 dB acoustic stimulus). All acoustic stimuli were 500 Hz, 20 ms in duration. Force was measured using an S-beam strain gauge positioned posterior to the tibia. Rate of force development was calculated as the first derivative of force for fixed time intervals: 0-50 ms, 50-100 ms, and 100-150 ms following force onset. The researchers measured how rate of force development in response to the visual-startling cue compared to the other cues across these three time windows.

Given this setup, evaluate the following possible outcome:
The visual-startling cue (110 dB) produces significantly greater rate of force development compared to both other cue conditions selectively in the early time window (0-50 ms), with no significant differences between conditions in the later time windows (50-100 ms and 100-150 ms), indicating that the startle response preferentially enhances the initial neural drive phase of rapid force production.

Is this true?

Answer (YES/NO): NO